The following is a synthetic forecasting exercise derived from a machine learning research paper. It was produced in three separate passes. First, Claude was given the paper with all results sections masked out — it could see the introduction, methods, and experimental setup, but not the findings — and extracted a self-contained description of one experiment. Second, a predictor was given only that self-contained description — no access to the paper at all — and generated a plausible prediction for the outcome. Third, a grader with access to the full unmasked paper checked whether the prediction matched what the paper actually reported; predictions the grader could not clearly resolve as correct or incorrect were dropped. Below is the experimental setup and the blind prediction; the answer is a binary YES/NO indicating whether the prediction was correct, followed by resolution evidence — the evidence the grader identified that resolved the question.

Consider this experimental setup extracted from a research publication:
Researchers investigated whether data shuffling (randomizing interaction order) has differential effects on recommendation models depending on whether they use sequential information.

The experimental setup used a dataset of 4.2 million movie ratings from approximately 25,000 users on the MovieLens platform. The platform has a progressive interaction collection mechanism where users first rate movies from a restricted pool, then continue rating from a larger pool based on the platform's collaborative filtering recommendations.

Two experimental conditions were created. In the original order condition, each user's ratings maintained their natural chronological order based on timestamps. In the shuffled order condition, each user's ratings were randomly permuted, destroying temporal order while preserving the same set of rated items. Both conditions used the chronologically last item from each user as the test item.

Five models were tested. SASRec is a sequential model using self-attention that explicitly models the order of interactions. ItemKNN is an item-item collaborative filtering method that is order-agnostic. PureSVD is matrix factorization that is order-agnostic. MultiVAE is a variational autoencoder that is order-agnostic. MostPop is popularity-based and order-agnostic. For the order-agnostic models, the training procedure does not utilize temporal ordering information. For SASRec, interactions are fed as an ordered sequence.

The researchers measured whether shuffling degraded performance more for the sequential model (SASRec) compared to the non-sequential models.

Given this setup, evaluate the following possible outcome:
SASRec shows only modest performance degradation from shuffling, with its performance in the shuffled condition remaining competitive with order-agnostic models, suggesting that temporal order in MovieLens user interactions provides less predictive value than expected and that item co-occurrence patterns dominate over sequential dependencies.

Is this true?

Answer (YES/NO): NO